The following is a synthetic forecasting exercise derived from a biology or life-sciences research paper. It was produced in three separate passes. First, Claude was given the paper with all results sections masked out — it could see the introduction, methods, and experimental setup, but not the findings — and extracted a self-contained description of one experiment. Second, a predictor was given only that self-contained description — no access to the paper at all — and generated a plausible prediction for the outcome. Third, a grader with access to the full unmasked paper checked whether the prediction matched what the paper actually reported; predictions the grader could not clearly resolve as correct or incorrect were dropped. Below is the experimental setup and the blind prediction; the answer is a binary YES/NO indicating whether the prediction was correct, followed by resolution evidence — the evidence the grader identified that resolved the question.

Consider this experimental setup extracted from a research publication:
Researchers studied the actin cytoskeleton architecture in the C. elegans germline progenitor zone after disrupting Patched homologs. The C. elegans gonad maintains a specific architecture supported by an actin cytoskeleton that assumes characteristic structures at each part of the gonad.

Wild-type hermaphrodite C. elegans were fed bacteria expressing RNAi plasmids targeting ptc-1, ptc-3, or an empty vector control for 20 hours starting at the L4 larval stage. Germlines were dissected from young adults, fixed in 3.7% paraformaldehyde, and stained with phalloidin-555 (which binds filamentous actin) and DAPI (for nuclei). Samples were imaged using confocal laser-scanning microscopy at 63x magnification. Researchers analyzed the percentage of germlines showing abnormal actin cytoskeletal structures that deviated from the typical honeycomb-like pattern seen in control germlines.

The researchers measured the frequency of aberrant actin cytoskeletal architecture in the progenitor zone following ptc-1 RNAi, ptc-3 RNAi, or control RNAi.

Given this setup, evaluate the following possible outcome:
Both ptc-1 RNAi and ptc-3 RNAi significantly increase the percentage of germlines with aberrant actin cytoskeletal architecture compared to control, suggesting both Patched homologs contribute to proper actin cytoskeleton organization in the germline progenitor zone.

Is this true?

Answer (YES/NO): YES